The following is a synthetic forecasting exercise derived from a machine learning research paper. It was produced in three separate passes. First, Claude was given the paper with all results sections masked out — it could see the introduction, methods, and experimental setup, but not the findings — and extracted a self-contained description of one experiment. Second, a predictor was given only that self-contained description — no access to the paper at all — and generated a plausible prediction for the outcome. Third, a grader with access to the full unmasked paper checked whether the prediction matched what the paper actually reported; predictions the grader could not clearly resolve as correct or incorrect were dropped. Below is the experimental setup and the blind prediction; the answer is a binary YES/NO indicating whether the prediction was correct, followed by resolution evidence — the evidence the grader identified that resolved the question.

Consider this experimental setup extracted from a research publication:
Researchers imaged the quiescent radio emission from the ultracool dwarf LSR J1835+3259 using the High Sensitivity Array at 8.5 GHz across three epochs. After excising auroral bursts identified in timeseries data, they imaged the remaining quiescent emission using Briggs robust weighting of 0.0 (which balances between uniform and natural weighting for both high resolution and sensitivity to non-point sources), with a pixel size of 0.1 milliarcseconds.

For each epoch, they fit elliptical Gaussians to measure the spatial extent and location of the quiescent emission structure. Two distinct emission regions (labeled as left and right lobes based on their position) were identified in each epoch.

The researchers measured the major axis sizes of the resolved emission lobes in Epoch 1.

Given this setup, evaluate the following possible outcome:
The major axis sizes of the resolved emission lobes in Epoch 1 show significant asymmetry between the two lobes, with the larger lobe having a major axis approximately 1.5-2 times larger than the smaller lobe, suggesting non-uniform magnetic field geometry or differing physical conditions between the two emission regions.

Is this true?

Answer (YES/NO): YES